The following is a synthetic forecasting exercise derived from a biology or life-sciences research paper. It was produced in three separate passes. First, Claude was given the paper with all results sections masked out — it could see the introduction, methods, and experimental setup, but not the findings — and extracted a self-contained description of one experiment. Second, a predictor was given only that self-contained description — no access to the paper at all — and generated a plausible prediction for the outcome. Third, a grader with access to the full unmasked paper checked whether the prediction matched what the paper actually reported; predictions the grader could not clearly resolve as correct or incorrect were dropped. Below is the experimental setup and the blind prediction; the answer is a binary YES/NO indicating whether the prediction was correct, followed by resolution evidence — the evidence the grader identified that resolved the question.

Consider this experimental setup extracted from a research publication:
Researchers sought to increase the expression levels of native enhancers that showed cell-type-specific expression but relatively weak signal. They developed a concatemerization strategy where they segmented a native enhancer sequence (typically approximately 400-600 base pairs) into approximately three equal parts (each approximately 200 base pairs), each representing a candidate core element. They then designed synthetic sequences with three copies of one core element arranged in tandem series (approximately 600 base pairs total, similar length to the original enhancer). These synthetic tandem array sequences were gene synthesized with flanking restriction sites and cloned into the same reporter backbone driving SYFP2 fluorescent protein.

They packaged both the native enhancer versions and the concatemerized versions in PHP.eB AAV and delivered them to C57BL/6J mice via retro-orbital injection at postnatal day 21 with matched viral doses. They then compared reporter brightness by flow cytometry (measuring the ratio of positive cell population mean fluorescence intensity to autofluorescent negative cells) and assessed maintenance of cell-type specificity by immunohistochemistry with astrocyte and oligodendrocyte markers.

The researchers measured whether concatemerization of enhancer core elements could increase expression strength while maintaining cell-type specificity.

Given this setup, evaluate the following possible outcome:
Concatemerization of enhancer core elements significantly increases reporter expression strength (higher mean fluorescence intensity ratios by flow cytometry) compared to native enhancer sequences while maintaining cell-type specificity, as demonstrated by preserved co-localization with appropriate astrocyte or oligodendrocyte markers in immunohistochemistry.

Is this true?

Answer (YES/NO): YES